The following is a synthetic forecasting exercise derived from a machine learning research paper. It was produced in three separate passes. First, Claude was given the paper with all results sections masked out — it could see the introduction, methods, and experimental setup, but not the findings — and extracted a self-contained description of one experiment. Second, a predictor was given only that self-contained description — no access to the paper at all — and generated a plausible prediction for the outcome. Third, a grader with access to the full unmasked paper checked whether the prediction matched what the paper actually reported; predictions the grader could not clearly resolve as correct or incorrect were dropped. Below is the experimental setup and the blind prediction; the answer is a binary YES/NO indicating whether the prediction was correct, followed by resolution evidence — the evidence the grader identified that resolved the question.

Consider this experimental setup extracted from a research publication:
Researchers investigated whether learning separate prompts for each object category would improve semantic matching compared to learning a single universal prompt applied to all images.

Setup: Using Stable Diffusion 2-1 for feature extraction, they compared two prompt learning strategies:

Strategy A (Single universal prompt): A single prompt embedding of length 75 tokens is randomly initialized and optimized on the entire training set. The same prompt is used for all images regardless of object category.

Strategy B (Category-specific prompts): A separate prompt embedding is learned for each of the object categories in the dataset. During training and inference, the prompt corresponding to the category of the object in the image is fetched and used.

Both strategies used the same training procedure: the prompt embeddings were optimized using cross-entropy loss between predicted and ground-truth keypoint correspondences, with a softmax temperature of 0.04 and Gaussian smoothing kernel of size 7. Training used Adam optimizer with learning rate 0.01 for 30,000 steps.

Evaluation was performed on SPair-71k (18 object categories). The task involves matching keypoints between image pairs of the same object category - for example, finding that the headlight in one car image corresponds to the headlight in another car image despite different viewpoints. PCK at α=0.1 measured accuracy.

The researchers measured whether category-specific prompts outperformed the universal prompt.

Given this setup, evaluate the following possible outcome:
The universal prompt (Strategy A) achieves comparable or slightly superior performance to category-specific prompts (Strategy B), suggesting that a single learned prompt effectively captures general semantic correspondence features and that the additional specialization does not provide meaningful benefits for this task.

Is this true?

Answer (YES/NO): NO